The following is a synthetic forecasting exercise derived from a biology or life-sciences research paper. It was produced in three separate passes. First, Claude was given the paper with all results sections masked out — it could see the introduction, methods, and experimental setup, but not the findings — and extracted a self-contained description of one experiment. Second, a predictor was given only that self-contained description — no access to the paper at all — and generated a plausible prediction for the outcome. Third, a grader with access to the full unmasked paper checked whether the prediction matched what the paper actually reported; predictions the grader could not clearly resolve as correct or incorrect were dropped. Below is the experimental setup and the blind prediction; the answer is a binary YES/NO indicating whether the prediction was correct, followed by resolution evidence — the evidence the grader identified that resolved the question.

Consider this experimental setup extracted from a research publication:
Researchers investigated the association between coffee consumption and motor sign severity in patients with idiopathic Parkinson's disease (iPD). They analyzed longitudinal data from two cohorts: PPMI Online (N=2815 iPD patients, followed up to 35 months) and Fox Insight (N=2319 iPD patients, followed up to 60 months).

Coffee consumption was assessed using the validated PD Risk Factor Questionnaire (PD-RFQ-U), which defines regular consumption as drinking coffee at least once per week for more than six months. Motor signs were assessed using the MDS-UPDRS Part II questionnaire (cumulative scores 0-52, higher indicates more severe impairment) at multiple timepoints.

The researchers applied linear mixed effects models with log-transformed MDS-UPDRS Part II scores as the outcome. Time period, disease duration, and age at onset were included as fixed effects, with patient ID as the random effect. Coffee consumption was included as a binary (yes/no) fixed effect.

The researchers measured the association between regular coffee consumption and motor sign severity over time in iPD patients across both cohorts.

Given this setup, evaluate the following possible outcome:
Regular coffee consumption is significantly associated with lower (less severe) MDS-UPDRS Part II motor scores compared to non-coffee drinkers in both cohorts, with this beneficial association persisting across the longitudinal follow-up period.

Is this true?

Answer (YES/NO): NO